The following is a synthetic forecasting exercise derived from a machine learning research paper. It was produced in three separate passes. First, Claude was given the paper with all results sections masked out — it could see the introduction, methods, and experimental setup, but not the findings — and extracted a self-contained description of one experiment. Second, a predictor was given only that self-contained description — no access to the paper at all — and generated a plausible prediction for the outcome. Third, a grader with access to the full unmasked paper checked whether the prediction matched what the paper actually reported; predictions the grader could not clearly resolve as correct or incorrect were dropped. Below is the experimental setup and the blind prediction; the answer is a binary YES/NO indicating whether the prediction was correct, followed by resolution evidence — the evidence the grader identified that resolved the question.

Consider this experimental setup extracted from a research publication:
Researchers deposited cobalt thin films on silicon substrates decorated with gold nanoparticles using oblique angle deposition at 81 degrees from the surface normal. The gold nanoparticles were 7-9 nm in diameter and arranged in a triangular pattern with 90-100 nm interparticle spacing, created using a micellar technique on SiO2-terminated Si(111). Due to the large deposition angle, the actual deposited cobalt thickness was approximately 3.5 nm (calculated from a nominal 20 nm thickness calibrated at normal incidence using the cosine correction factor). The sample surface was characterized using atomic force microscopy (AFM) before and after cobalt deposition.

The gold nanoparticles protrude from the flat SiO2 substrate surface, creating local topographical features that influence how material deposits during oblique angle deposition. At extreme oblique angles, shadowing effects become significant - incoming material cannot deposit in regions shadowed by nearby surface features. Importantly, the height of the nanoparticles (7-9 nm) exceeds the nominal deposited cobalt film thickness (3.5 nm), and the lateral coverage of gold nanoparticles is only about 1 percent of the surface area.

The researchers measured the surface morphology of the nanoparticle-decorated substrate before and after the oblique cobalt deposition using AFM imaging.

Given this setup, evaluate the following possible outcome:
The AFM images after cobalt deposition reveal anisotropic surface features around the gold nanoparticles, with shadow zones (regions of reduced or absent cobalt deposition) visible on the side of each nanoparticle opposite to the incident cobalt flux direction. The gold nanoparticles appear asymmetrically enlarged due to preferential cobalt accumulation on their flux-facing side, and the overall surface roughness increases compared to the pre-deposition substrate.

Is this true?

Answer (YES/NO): YES